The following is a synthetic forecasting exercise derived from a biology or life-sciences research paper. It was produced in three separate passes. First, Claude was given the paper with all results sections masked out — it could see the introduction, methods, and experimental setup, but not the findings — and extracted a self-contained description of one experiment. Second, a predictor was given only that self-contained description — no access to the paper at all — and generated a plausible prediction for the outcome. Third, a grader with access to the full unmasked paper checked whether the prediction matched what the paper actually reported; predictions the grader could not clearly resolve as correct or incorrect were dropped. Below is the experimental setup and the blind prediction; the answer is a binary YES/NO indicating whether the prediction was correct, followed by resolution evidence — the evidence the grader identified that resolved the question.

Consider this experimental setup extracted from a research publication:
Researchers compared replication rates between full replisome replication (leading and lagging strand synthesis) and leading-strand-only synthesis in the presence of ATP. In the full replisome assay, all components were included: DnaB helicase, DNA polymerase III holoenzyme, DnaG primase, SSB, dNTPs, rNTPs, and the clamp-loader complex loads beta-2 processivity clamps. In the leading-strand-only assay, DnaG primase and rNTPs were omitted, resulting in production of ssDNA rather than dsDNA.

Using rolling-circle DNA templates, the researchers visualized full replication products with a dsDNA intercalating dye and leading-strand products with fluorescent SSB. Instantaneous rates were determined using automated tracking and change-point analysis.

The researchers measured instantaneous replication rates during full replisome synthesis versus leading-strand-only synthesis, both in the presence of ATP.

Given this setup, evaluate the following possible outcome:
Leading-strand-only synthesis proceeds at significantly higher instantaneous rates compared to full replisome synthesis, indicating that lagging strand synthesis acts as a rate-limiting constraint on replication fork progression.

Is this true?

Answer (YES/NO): NO